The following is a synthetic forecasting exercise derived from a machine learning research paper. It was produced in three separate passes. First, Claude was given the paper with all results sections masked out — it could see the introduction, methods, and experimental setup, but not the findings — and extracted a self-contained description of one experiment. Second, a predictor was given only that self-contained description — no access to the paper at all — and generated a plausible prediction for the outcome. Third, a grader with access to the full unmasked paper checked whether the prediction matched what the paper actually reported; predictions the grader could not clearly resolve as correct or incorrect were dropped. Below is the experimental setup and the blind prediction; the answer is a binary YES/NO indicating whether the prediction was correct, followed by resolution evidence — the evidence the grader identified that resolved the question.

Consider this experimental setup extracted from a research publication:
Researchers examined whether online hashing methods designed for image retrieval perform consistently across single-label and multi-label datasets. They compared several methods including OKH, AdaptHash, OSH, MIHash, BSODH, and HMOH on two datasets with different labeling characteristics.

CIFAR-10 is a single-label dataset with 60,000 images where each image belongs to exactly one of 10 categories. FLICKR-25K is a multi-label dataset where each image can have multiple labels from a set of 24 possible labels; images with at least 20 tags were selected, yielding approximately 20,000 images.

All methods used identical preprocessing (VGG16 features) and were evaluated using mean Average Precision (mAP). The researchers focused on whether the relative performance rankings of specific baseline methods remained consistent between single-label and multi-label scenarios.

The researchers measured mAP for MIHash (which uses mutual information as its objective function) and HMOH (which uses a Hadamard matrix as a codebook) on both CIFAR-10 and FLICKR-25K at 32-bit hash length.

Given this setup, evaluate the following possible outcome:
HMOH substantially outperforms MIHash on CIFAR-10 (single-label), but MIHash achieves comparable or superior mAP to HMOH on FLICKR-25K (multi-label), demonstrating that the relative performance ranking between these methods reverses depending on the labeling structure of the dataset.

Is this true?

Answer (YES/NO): NO